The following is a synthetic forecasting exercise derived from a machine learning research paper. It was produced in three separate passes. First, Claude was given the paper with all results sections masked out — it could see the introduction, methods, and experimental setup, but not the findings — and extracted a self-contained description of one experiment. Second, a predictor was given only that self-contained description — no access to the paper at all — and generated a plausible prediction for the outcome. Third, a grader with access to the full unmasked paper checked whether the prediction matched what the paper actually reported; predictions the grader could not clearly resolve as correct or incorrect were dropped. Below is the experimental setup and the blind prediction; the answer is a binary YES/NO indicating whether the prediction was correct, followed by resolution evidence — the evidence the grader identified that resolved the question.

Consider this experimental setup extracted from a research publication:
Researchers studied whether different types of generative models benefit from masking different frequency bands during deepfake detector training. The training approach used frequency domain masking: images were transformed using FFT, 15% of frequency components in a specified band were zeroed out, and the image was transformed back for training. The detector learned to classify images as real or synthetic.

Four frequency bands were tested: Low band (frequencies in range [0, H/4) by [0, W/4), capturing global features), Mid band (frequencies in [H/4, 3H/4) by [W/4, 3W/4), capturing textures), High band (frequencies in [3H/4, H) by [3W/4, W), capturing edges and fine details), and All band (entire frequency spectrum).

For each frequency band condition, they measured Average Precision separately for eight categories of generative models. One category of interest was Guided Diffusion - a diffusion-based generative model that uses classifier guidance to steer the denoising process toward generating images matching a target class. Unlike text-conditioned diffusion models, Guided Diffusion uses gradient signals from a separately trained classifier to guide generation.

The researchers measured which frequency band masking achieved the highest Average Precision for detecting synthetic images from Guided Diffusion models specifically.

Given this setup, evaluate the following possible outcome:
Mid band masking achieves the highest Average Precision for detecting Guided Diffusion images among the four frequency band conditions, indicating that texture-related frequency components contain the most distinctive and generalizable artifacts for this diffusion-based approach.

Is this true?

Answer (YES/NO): NO